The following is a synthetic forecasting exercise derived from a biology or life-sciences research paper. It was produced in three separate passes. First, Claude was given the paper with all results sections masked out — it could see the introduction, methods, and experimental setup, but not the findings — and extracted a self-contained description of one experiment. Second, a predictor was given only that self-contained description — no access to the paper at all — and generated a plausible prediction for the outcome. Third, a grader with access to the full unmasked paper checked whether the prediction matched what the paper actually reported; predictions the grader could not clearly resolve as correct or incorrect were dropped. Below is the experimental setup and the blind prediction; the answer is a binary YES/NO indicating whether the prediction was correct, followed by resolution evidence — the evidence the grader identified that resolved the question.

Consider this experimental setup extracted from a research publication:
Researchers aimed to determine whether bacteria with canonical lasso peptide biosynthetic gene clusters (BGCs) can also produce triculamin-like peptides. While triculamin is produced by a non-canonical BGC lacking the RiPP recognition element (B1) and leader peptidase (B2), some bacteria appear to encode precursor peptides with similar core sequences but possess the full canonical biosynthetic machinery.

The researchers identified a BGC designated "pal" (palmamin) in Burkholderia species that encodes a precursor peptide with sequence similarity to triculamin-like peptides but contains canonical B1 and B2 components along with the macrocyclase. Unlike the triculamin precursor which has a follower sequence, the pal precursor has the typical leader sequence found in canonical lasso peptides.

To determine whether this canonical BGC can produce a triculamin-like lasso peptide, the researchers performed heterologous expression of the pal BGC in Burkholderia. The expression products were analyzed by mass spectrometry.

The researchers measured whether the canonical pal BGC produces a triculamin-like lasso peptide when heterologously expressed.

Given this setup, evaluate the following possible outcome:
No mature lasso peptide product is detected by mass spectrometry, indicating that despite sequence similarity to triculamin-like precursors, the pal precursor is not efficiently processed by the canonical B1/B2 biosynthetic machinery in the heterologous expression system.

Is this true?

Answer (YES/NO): NO